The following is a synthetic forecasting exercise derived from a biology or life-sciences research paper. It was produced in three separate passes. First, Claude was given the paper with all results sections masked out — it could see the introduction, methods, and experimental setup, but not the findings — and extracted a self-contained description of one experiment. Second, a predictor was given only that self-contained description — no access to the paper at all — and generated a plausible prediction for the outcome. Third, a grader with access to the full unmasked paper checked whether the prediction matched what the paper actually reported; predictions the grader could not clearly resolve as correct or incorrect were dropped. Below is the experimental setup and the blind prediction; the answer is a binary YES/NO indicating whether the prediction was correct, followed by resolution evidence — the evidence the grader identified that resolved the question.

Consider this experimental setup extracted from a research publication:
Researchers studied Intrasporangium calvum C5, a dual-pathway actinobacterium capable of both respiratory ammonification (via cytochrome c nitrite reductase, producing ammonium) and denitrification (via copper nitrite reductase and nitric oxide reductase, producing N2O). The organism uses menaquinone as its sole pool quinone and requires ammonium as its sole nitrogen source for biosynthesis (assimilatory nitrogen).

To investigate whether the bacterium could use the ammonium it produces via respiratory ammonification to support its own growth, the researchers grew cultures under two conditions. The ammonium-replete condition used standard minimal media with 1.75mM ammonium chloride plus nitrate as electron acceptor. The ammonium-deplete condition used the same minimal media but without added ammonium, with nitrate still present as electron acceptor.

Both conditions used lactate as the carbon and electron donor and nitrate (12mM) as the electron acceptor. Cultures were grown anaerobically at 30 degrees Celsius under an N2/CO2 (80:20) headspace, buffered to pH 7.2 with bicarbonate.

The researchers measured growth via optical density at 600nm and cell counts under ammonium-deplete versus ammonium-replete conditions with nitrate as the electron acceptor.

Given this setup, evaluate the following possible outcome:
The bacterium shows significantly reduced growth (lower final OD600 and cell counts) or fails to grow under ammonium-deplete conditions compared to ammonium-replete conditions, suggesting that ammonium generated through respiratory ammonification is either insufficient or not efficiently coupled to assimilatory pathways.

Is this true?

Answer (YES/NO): NO